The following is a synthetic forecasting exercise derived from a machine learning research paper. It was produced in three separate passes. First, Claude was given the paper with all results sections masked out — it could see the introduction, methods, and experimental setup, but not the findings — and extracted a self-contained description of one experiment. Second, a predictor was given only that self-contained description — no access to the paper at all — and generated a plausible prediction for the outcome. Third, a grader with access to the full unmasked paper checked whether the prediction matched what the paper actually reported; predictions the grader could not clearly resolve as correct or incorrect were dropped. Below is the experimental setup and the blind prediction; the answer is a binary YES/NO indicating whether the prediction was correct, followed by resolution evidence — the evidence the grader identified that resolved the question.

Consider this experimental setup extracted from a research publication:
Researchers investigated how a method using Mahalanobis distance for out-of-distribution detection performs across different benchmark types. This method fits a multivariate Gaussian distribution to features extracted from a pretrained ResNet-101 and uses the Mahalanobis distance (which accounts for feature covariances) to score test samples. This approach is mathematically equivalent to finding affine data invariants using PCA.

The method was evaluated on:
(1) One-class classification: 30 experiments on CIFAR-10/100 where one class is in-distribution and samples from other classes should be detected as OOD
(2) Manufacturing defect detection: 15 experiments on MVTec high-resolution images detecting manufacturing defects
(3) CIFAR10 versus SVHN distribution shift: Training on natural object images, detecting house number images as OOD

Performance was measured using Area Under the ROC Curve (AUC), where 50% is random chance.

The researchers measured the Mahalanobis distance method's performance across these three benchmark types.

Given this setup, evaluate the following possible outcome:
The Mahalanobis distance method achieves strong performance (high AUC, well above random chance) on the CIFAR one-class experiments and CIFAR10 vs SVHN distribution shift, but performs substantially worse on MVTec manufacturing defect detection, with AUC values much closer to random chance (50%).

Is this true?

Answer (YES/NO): NO